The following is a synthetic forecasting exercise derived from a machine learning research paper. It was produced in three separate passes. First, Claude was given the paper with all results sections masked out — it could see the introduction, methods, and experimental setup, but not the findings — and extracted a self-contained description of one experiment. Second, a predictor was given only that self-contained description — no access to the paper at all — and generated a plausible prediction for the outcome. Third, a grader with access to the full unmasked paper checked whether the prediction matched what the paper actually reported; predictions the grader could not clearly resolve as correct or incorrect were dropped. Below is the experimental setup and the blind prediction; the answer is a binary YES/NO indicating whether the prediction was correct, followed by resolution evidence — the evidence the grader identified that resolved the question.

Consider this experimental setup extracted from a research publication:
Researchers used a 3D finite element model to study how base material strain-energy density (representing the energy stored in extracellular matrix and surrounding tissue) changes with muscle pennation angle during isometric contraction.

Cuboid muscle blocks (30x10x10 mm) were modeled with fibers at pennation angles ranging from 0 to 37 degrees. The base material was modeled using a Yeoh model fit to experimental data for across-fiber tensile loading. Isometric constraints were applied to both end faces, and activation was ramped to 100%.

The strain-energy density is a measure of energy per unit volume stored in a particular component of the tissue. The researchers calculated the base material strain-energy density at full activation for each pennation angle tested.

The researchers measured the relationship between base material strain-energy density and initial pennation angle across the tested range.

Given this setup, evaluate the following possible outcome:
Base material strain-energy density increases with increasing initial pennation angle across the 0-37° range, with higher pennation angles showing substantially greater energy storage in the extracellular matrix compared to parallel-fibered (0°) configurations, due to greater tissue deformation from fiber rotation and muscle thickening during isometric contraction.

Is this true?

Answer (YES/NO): YES